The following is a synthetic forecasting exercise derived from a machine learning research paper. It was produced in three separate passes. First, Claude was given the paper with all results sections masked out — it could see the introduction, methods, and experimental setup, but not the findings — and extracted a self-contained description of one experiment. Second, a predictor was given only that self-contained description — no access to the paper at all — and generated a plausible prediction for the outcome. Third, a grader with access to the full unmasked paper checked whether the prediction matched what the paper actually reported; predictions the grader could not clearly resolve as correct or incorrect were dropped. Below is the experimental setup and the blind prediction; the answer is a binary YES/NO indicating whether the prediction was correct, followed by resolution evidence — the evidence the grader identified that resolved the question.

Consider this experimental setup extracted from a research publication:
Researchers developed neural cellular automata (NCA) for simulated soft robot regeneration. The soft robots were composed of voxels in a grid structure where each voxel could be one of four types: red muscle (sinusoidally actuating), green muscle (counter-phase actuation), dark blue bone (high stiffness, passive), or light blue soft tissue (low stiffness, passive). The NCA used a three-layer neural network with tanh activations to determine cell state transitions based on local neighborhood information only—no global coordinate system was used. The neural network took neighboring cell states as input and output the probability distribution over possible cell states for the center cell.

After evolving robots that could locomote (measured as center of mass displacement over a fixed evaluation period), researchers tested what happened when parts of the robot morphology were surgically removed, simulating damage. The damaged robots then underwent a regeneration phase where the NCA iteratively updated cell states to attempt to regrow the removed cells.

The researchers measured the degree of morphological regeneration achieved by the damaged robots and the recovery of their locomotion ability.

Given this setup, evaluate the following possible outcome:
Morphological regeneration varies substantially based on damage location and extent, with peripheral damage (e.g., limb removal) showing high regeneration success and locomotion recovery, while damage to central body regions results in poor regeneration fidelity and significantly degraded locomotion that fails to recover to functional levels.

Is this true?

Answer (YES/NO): NO